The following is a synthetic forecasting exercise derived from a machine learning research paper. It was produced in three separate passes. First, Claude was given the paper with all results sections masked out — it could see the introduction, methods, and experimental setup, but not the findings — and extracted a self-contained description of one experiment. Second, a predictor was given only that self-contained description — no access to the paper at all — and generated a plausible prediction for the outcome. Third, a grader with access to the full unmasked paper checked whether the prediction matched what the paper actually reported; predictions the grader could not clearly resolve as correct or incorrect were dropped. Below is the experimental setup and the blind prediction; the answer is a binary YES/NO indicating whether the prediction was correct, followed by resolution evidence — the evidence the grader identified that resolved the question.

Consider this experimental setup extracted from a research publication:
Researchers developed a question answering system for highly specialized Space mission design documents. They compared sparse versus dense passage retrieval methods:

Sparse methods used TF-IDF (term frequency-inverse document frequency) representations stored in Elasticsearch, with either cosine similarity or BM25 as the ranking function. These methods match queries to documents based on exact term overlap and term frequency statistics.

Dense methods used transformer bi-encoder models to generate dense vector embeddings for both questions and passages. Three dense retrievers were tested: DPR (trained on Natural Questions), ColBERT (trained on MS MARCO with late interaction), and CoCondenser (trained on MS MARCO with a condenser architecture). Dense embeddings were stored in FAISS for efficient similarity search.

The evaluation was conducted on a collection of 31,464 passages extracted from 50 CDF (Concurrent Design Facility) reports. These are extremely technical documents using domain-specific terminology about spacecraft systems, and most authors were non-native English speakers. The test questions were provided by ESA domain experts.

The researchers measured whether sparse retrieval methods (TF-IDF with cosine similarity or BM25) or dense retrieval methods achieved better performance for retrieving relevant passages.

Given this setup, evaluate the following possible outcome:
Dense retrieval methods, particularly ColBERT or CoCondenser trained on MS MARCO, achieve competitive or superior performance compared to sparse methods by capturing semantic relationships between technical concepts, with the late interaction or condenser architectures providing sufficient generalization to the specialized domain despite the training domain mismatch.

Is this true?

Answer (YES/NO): YES